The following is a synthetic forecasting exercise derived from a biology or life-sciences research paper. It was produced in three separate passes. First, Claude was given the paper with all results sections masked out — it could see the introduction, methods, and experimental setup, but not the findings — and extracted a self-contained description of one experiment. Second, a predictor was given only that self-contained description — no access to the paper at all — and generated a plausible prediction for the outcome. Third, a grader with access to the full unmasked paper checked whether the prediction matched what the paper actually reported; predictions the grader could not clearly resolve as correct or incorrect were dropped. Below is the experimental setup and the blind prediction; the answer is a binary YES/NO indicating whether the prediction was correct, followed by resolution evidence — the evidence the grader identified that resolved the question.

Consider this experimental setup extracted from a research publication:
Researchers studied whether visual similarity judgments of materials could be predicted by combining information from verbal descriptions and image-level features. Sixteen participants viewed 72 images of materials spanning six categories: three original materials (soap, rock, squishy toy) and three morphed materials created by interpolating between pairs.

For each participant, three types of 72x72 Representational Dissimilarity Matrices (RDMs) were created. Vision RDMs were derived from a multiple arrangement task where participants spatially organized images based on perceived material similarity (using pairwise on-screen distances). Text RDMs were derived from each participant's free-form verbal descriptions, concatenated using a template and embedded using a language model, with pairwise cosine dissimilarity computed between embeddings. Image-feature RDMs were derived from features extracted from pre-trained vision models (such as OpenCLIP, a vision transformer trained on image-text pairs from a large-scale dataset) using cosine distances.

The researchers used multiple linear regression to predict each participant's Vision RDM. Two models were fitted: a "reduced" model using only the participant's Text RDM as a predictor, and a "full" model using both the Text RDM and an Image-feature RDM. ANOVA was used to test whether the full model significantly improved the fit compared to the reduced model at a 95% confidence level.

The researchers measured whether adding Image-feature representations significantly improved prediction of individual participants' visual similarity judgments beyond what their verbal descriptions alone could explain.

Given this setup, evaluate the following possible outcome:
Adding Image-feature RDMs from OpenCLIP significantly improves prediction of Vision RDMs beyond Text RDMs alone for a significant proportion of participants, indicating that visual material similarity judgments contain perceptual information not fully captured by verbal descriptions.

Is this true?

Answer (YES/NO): YES